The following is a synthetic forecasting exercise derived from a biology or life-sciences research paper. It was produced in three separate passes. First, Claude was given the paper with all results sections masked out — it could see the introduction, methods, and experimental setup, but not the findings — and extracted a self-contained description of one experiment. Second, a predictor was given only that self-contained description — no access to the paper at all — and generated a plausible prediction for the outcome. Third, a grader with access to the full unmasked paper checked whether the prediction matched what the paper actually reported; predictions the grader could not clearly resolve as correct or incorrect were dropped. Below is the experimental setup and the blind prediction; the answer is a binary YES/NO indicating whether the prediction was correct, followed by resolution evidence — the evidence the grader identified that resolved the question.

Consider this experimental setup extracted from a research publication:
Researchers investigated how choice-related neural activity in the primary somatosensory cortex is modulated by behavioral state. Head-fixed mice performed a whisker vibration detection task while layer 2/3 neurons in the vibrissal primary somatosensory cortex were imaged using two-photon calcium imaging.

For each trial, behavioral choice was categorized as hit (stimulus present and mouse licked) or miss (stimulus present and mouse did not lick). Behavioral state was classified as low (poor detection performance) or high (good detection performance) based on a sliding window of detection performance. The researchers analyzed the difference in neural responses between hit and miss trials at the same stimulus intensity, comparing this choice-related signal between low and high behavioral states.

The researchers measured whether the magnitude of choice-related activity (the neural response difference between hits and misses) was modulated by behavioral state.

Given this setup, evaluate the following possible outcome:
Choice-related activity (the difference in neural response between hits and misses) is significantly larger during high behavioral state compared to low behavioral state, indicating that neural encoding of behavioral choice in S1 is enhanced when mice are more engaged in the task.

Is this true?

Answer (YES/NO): YES